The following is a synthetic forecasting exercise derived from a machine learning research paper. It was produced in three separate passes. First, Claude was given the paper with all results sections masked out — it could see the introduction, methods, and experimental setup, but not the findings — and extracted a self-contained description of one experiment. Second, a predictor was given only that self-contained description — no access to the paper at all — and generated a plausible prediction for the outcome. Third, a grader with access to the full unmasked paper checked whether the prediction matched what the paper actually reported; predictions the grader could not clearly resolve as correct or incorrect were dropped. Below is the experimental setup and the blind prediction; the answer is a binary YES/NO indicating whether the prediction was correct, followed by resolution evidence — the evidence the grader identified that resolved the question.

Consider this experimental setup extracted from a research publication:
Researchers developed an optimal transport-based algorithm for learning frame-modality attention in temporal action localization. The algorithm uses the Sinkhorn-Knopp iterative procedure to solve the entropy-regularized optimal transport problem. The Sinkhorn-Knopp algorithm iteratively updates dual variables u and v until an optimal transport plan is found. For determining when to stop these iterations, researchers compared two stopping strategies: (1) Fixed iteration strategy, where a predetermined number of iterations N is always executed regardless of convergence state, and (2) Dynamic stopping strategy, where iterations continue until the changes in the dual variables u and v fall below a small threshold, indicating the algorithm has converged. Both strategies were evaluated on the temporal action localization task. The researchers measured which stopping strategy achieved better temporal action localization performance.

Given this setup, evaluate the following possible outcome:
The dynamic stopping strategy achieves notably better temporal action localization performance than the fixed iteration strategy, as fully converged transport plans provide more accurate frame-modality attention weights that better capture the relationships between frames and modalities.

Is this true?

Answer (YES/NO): NO